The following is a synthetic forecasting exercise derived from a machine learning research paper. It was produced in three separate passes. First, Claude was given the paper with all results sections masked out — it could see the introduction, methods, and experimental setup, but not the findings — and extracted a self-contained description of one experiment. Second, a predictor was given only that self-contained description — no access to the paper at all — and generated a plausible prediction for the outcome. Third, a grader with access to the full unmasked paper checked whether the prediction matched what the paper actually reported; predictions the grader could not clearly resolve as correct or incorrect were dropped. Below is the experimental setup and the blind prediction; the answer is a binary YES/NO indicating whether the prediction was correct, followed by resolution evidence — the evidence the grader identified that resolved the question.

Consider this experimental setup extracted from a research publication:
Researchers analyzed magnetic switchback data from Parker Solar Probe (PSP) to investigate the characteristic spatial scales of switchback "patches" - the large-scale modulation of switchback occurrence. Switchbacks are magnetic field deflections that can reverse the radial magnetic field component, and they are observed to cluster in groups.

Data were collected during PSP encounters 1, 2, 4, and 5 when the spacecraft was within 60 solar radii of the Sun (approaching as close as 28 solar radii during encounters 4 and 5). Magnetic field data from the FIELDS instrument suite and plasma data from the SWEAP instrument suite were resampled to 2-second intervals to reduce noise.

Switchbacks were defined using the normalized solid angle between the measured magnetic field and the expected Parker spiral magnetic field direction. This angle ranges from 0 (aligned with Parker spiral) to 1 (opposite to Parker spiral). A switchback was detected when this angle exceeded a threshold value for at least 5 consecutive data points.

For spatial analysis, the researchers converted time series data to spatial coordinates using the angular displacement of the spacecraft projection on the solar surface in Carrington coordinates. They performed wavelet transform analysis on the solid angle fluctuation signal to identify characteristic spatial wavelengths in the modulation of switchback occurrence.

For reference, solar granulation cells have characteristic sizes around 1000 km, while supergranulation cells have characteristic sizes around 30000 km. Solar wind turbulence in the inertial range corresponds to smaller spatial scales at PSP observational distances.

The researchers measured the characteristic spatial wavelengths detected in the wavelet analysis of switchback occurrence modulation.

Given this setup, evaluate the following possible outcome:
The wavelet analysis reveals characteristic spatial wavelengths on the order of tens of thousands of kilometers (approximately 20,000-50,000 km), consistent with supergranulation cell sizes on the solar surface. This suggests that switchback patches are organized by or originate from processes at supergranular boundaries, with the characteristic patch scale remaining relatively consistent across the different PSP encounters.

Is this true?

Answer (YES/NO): NO